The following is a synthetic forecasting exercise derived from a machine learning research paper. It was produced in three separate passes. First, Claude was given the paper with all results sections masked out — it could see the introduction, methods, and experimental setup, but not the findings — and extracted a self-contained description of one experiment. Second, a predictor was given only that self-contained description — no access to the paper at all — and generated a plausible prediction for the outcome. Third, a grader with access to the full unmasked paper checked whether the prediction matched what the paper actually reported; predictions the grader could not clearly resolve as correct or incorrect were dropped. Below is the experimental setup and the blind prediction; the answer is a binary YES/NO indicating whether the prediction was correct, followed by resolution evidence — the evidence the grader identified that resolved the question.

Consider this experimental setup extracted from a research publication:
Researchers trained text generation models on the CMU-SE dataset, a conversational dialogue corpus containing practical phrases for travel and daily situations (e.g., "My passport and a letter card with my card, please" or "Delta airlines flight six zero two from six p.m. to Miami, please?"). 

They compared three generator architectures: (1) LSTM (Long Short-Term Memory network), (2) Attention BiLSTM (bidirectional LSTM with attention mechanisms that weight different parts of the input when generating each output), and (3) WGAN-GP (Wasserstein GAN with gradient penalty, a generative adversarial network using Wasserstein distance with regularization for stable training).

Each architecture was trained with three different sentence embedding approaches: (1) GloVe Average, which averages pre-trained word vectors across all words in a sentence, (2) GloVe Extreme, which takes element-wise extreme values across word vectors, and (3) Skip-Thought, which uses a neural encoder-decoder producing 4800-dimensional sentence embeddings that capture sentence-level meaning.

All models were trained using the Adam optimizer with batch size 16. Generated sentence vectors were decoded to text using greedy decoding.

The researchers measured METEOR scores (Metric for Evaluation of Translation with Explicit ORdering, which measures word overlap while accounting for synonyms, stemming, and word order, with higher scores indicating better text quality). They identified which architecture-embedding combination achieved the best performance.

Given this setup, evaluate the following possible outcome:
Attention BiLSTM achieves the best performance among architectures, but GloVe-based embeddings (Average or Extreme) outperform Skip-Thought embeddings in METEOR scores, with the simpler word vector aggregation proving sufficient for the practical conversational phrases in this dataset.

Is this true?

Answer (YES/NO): NO